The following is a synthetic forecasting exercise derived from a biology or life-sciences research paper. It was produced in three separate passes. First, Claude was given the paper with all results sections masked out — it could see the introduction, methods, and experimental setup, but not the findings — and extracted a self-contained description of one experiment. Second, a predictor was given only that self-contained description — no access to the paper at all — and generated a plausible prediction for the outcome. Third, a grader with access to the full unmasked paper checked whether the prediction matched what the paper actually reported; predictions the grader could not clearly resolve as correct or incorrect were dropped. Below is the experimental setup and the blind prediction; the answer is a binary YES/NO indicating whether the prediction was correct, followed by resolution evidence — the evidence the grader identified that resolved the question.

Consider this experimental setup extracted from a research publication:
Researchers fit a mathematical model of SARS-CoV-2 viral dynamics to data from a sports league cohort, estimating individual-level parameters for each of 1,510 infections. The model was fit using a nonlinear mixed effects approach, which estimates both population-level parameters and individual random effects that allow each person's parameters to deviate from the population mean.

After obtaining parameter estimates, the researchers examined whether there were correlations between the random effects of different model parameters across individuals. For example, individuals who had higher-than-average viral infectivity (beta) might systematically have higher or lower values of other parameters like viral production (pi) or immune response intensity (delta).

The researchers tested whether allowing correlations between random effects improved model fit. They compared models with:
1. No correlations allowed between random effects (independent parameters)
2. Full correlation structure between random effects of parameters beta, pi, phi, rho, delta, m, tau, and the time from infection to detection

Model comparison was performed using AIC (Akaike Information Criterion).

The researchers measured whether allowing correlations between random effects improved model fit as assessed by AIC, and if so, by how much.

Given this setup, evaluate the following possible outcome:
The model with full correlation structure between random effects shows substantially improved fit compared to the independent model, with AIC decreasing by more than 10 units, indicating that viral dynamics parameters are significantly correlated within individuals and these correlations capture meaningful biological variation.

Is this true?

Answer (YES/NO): YES